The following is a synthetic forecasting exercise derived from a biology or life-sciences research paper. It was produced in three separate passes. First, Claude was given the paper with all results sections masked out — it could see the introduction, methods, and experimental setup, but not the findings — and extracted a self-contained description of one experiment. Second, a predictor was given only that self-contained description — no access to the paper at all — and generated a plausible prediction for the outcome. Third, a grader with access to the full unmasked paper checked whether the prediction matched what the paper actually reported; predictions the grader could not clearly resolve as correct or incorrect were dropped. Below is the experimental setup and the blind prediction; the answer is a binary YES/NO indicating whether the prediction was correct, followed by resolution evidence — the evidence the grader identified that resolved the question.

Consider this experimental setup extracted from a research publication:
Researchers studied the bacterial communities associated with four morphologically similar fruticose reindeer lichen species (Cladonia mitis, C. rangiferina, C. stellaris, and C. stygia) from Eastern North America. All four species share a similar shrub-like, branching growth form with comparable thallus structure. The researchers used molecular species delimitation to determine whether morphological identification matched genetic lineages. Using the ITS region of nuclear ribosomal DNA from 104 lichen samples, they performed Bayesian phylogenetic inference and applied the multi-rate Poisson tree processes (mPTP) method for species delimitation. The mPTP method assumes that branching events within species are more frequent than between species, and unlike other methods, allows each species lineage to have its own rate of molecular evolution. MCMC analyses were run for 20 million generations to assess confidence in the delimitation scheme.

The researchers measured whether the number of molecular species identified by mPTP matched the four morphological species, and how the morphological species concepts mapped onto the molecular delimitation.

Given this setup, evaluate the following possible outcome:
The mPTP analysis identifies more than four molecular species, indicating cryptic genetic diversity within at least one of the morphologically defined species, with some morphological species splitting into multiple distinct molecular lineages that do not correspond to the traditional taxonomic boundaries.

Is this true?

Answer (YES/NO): YES